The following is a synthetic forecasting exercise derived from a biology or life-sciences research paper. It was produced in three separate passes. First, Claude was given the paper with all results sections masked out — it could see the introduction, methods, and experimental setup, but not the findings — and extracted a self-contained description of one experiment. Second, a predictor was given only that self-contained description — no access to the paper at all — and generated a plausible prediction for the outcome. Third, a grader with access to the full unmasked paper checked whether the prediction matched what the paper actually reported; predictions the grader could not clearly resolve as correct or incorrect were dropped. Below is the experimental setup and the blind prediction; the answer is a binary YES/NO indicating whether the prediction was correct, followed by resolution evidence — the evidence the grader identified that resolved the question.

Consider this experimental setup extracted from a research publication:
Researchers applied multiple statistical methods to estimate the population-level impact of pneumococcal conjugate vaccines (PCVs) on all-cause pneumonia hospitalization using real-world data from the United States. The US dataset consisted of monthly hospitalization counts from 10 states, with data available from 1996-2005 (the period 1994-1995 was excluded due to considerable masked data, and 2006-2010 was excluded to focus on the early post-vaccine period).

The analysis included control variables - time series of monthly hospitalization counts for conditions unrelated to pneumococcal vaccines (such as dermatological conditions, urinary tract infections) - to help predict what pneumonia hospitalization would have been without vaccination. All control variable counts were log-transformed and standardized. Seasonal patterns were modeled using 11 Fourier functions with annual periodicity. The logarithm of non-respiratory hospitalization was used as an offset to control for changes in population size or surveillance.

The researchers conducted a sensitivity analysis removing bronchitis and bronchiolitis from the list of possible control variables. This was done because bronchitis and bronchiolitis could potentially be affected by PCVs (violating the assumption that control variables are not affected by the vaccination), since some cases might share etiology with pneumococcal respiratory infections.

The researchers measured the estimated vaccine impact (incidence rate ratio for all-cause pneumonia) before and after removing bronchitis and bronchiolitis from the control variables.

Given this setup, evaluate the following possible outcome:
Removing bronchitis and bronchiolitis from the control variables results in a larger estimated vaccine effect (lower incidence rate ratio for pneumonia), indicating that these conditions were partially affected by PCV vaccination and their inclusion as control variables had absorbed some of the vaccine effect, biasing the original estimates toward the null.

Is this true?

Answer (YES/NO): YES